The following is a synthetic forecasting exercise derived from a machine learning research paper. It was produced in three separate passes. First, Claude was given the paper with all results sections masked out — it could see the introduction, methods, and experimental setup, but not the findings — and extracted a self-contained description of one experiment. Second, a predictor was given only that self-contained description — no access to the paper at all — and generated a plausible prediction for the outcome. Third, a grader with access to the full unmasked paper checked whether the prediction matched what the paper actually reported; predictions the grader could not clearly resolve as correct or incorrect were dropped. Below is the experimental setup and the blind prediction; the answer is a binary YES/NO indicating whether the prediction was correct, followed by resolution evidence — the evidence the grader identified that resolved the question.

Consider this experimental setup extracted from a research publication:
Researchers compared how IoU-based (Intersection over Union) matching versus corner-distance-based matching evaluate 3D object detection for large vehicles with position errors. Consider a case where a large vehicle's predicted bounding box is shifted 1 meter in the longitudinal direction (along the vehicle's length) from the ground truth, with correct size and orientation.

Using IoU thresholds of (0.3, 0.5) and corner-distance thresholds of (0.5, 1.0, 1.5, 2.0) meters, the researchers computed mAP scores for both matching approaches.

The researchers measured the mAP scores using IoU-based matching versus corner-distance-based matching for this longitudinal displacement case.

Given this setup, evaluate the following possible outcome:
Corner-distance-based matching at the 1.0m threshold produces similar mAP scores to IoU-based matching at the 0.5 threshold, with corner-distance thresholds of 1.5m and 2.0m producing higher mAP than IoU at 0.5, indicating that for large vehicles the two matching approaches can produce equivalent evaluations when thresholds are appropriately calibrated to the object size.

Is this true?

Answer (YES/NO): NO